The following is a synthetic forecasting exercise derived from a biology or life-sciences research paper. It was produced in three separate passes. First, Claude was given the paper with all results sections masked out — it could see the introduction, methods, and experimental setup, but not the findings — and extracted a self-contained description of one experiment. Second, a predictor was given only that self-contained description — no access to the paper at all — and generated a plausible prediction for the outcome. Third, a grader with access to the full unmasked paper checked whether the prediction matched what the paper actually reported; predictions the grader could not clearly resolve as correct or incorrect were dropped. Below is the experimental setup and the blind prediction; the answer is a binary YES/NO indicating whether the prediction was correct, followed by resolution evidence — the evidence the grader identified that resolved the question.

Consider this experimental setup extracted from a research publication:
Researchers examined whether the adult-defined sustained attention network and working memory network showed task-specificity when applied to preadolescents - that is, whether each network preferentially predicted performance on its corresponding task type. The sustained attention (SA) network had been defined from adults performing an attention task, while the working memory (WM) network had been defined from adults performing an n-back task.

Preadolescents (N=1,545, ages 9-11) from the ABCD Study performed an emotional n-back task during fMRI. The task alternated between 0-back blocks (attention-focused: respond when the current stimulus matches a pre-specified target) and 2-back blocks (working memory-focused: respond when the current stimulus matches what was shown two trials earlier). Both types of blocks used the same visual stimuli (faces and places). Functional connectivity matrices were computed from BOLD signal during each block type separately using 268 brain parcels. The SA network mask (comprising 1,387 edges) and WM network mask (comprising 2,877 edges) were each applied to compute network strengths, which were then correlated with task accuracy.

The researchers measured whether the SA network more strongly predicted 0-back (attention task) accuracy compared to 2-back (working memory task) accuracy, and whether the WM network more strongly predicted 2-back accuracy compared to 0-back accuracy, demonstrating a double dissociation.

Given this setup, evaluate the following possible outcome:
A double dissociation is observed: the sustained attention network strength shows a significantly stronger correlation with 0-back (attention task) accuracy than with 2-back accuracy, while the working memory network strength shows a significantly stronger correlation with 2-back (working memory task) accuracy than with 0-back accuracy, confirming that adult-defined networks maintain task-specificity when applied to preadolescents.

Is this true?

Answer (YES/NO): NO